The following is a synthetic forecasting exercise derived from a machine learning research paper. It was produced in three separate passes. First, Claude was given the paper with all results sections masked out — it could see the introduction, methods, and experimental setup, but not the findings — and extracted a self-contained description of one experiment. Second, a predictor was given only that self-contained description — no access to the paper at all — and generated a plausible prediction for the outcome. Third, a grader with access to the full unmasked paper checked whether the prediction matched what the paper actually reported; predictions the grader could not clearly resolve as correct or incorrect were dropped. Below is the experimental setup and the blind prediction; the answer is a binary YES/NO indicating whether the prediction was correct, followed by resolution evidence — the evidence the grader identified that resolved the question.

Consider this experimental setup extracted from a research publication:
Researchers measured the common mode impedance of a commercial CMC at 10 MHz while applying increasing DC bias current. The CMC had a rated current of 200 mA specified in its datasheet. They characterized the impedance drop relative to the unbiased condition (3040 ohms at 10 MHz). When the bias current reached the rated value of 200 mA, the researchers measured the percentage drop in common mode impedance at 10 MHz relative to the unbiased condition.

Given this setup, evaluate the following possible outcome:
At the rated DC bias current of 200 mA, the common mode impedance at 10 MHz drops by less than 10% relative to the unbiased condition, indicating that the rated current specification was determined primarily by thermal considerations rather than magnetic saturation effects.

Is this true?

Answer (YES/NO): NO